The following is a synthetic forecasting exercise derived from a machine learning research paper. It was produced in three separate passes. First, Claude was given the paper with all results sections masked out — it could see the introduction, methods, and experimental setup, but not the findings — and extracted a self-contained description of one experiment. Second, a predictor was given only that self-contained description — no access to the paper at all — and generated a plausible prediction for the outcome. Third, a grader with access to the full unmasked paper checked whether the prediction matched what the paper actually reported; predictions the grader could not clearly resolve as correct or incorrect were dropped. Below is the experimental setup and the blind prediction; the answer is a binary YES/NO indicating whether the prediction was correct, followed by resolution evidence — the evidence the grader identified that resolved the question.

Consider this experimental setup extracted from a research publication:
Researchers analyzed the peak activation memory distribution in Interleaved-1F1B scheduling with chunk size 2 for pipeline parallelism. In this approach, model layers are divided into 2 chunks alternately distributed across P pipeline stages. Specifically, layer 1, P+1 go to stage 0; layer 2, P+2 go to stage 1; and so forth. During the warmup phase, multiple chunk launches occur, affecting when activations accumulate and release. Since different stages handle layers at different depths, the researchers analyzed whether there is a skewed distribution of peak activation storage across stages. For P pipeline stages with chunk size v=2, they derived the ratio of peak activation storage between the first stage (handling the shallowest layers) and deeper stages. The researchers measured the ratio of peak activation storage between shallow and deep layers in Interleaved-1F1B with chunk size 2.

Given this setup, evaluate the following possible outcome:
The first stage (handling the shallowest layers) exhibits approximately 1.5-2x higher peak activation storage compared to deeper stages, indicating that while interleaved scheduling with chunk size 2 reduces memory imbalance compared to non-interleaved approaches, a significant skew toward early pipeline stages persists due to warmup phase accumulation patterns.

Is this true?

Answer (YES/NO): YES